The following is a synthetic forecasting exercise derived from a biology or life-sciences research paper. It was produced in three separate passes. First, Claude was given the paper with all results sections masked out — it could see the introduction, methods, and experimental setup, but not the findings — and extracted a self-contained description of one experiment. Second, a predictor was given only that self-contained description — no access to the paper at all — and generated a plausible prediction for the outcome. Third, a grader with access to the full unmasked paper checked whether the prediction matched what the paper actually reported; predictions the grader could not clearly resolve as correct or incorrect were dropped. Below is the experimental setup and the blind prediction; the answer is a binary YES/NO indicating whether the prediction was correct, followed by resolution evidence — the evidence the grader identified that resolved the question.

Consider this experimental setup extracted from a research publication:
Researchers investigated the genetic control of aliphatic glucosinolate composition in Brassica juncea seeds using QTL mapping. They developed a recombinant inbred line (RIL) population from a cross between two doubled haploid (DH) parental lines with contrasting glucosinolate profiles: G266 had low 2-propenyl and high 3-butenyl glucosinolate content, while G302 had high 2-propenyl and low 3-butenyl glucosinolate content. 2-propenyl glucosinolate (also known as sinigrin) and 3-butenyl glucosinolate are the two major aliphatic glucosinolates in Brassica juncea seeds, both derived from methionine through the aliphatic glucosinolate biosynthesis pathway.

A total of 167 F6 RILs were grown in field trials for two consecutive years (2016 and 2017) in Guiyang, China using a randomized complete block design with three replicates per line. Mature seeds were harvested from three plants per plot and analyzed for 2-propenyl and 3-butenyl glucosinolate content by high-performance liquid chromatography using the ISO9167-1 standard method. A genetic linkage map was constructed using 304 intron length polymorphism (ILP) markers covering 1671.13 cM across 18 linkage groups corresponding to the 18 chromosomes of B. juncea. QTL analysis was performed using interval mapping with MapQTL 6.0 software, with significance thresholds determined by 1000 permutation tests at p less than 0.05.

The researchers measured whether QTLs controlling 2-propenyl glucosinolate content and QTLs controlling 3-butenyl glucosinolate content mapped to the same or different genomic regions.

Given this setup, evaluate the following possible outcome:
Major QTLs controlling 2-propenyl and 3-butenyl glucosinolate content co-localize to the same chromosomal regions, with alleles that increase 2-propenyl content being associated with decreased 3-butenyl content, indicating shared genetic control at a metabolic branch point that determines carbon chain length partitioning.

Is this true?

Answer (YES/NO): YES